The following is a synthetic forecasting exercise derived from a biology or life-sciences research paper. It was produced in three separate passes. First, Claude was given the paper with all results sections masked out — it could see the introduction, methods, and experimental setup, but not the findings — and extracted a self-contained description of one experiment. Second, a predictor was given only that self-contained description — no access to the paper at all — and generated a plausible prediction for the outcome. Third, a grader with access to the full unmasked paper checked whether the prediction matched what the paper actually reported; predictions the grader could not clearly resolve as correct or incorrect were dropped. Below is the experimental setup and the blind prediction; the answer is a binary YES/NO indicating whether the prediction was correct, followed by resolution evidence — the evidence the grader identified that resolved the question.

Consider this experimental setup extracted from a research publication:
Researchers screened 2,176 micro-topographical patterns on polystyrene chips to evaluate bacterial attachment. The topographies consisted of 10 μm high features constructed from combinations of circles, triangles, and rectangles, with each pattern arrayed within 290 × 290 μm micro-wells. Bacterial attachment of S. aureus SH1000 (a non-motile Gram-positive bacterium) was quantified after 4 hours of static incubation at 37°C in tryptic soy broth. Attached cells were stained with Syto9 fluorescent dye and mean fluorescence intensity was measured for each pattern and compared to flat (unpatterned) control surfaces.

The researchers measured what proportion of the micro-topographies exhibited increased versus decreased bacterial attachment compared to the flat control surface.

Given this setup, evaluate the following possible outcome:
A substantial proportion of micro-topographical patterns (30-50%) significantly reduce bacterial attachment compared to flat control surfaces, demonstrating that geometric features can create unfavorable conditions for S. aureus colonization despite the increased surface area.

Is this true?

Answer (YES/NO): NO